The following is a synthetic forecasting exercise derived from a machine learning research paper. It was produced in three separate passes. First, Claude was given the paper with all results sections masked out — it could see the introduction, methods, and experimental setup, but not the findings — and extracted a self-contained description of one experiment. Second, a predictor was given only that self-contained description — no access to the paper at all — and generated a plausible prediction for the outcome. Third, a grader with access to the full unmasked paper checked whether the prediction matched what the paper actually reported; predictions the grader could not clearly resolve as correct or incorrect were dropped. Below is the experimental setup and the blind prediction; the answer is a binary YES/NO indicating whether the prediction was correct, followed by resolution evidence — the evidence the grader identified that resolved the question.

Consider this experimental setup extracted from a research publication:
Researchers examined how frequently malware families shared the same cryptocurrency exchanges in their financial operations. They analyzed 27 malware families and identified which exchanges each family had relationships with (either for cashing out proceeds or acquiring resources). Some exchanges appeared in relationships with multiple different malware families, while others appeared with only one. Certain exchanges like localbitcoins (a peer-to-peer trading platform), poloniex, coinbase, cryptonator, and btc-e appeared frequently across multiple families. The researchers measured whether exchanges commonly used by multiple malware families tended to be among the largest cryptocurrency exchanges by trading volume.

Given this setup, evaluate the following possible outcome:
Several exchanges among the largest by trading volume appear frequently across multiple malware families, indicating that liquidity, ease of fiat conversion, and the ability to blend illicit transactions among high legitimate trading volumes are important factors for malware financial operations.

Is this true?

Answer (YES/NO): NO